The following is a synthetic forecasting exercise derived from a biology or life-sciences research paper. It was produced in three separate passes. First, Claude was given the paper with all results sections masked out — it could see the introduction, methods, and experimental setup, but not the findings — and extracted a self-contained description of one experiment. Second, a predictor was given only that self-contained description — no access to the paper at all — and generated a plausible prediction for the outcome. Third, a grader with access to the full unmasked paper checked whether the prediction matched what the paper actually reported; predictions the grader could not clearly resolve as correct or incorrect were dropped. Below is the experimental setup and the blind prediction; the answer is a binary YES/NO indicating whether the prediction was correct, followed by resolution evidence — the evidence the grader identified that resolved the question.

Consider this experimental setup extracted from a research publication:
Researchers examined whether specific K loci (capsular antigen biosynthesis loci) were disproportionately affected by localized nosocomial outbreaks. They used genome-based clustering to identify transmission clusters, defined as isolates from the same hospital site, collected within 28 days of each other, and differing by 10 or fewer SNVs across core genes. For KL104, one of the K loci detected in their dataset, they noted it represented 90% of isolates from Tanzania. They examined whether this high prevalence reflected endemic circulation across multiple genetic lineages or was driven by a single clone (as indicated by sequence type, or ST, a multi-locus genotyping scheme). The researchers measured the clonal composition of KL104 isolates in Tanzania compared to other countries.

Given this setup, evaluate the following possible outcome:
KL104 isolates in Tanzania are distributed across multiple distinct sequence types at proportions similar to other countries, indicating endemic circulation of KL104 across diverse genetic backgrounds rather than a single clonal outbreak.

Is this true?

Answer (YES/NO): NO